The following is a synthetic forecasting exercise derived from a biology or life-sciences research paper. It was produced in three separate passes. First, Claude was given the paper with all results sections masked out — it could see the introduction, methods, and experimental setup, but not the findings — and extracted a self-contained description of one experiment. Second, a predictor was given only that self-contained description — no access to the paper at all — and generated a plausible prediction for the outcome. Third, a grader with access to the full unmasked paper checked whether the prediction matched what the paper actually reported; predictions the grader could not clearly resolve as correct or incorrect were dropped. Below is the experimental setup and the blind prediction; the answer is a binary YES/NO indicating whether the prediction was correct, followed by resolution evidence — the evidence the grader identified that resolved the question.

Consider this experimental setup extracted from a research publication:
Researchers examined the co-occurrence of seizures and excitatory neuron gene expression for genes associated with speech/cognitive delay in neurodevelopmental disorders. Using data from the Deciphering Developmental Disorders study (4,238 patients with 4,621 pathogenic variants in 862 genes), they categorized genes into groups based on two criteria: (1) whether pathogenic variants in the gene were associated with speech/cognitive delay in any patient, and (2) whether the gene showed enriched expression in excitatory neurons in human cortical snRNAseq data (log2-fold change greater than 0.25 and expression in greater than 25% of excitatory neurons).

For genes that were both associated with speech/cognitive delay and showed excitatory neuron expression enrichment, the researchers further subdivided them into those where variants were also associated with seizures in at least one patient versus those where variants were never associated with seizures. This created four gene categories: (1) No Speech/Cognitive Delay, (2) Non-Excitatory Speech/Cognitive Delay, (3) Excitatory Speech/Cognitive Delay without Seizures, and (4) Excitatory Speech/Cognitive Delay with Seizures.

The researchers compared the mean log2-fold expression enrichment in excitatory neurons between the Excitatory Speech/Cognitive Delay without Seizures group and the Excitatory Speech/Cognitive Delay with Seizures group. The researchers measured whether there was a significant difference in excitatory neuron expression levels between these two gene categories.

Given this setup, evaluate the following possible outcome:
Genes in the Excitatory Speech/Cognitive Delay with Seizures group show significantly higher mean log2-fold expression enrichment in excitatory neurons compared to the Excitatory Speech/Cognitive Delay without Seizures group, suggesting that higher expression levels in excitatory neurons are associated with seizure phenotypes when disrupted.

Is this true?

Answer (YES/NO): NO